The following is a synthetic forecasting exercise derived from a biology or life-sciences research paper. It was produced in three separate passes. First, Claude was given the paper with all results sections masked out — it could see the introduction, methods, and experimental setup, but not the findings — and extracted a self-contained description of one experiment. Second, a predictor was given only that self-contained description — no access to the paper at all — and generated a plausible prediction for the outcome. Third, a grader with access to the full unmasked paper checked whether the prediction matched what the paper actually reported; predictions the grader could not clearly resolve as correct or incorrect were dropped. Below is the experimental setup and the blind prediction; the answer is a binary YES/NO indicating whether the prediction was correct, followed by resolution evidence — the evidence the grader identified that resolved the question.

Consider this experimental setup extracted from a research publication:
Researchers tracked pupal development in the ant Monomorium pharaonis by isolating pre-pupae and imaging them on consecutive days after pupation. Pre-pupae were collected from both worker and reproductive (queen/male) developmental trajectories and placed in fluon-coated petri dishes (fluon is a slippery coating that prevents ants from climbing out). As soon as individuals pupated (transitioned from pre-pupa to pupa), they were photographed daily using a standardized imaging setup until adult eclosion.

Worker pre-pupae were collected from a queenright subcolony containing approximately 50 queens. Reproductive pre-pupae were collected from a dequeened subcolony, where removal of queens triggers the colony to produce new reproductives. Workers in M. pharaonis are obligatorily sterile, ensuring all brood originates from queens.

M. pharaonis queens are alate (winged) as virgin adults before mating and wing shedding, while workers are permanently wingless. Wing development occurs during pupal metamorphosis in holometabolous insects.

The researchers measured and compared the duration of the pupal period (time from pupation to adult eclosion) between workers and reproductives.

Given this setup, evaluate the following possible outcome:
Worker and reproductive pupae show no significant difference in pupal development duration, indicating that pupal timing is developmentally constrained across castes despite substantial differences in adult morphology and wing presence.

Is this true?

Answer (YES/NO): YES